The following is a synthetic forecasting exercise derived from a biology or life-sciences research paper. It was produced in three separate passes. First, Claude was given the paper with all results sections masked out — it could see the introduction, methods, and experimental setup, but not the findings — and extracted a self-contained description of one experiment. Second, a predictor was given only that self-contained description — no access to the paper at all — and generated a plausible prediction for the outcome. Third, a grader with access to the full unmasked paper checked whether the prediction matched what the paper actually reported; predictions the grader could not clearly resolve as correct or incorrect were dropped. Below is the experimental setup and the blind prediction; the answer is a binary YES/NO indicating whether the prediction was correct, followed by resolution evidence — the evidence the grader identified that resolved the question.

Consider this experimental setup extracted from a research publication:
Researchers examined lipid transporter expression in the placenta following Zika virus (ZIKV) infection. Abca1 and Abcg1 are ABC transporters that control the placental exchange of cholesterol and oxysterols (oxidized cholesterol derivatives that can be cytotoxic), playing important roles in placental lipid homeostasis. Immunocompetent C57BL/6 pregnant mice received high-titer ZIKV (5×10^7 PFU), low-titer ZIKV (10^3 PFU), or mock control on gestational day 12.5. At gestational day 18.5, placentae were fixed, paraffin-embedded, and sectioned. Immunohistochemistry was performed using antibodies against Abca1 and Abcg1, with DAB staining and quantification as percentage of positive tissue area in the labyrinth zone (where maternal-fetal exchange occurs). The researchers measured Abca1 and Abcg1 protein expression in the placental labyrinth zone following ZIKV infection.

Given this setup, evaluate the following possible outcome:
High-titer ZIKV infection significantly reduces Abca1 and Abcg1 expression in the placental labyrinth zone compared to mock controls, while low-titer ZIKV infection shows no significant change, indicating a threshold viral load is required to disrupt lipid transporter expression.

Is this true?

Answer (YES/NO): NO